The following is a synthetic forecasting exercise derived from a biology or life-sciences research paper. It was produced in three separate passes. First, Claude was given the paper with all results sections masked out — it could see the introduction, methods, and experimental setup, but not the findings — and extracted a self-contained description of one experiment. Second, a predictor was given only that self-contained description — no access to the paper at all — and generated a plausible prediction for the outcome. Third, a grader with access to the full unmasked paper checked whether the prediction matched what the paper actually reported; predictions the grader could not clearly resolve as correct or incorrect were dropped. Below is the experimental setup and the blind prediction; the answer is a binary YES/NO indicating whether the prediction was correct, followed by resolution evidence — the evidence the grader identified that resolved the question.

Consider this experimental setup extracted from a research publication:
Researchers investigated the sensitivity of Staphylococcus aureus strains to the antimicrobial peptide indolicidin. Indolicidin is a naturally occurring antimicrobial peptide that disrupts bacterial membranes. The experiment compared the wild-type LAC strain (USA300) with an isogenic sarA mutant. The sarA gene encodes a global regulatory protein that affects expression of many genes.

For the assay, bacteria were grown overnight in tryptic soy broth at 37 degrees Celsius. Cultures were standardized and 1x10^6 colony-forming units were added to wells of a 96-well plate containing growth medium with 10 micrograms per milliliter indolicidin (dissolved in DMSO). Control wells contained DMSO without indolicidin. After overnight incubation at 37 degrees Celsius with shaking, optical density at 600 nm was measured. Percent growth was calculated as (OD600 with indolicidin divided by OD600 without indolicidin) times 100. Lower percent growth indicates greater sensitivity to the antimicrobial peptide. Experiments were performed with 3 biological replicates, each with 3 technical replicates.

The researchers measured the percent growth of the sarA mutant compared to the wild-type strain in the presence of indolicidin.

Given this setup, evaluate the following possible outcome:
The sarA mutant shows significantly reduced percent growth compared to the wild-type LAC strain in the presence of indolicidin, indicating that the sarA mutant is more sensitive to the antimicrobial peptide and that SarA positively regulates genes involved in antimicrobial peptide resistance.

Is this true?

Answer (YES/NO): NO